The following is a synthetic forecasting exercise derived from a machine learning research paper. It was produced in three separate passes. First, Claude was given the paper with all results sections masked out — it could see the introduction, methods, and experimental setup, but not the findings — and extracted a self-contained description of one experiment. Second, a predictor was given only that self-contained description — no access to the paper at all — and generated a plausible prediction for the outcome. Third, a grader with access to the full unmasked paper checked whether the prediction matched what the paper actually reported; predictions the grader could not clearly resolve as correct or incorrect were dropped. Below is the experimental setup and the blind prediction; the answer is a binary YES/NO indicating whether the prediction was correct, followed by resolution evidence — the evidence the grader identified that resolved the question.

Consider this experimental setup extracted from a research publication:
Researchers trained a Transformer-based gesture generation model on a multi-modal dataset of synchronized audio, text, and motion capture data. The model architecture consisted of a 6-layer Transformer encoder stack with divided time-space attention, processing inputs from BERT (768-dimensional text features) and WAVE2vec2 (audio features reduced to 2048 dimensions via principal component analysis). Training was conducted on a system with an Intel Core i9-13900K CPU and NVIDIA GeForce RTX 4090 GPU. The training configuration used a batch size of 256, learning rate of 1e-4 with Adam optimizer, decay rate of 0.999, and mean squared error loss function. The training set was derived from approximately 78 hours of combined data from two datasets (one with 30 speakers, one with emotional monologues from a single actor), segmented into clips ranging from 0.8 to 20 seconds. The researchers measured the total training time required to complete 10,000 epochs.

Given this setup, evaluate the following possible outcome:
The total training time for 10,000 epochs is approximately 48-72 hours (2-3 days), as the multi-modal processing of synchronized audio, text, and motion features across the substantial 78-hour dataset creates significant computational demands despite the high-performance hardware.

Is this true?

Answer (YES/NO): NO